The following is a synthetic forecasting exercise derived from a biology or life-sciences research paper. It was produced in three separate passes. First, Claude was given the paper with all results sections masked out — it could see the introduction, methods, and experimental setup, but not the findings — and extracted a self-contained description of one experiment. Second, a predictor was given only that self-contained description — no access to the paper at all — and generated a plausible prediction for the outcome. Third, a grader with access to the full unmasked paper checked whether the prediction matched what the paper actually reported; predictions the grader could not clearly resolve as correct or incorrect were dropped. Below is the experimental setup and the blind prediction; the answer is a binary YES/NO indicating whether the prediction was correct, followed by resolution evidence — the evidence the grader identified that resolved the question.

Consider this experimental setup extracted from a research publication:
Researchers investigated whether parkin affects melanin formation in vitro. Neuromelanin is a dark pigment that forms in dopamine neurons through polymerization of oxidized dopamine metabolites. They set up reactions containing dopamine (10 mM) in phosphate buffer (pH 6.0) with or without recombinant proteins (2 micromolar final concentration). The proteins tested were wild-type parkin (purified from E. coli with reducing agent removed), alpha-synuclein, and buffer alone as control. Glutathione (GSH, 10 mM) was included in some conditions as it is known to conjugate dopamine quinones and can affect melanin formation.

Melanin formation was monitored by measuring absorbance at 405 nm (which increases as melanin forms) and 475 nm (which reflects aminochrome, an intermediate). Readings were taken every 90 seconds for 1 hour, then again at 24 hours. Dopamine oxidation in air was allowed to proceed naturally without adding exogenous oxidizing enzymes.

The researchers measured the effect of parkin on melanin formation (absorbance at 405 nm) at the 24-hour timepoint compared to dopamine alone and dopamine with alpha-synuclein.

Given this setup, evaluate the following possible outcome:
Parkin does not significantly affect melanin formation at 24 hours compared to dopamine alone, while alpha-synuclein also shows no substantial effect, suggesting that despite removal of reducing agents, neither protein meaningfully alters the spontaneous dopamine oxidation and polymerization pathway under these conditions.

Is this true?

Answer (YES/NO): NO